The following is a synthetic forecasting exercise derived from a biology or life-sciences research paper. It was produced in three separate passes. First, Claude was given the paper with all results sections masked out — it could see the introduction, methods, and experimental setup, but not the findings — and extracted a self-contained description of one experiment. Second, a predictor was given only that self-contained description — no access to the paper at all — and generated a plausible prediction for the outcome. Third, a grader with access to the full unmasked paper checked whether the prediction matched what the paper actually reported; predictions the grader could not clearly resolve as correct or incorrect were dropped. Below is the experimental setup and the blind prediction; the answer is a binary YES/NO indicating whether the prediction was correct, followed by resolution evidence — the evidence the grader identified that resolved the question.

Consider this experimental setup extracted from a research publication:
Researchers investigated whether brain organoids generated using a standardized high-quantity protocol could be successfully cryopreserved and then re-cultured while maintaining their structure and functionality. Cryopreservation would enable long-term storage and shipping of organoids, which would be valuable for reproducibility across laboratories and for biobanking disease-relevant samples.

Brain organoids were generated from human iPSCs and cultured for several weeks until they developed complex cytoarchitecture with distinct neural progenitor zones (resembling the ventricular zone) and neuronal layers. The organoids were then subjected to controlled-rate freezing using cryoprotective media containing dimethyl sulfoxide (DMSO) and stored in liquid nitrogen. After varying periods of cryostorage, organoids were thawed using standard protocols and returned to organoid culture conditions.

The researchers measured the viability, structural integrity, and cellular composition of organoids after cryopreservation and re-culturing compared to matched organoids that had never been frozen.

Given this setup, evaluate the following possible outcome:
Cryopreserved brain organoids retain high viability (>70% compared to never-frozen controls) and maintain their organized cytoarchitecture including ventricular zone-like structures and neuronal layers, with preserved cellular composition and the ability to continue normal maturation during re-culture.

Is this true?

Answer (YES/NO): YES